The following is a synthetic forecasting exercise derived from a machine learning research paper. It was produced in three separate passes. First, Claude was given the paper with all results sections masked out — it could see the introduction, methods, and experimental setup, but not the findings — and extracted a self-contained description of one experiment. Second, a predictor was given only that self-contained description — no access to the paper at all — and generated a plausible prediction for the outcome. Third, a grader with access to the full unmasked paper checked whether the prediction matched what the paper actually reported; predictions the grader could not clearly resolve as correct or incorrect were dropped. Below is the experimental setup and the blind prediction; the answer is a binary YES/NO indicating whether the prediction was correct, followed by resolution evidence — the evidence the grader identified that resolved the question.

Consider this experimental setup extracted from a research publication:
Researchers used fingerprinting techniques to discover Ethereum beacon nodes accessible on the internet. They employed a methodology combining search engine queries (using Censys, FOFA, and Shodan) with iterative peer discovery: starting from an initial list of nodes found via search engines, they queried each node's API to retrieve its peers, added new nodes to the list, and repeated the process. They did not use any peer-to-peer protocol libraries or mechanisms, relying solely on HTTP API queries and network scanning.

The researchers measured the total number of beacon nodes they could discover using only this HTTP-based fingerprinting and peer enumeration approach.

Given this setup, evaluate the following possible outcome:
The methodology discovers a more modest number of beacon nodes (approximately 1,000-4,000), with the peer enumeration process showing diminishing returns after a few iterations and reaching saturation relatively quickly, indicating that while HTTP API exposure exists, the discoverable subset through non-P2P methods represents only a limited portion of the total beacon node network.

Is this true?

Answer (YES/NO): NO